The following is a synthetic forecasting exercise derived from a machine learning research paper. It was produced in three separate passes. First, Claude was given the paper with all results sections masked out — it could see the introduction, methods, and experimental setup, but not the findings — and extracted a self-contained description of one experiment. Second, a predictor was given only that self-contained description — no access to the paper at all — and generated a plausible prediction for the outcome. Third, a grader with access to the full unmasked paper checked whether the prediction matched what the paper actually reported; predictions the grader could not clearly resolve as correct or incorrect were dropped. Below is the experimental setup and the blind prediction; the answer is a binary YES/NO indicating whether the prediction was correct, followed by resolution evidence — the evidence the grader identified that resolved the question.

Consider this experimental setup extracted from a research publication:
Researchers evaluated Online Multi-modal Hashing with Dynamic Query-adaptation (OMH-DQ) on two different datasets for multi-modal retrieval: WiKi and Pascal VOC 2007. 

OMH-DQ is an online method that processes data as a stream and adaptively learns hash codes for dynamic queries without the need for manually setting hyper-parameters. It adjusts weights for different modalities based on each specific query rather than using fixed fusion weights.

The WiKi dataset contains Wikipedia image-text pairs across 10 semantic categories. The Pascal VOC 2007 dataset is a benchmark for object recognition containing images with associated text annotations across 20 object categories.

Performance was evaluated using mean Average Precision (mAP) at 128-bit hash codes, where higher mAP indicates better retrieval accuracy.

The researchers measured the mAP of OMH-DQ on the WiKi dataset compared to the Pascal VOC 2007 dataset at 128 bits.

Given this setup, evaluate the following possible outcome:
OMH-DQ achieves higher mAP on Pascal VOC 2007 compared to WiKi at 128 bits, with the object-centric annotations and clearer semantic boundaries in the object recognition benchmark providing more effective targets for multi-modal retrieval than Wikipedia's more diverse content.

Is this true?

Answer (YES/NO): YES